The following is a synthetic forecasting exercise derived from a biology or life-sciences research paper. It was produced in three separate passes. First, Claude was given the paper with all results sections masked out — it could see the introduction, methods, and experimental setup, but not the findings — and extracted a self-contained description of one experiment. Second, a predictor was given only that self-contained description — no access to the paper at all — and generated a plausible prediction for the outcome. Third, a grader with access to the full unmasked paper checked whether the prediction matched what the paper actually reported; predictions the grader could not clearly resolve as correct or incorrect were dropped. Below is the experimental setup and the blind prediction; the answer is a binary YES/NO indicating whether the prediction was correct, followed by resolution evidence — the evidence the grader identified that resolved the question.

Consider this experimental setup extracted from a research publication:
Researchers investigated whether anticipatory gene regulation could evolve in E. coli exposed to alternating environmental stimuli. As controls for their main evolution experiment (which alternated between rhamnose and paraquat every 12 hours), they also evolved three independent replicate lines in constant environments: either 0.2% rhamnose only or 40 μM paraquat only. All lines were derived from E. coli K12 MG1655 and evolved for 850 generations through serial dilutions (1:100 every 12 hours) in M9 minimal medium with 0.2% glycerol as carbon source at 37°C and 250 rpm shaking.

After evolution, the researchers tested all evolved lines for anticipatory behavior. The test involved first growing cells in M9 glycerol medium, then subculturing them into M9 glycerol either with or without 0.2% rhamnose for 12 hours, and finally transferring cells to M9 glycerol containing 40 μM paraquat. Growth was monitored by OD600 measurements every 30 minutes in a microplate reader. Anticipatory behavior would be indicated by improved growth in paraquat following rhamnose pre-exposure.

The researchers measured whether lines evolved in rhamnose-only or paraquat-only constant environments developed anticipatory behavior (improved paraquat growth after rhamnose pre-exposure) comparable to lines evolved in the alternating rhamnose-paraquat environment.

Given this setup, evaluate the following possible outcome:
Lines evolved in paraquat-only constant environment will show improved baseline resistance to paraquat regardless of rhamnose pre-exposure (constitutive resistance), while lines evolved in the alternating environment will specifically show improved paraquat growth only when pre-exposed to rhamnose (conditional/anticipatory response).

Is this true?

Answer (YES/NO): NO